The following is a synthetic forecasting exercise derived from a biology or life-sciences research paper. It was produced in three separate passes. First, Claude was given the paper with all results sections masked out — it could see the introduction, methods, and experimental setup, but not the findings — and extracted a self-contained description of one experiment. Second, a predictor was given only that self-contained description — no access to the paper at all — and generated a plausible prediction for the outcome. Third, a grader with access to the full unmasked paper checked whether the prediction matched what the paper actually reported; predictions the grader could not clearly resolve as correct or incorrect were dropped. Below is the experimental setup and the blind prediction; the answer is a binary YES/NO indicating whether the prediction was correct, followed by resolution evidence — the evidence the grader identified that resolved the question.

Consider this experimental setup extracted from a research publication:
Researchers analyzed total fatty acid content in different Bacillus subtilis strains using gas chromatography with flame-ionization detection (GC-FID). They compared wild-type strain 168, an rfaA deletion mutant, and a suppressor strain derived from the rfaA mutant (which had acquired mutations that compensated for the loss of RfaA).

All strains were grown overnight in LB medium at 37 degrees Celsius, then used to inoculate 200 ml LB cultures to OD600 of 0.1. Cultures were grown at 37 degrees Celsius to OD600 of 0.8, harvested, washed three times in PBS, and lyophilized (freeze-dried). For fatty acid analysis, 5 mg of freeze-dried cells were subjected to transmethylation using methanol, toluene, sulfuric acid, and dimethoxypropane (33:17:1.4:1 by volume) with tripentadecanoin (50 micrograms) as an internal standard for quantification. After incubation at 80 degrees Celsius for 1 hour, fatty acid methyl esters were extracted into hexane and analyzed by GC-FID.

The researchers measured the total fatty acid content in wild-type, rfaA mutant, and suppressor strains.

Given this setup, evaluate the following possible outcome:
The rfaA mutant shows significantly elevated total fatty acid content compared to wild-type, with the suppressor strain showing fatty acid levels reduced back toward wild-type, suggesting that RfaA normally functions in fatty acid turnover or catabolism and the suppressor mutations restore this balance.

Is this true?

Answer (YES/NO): NO